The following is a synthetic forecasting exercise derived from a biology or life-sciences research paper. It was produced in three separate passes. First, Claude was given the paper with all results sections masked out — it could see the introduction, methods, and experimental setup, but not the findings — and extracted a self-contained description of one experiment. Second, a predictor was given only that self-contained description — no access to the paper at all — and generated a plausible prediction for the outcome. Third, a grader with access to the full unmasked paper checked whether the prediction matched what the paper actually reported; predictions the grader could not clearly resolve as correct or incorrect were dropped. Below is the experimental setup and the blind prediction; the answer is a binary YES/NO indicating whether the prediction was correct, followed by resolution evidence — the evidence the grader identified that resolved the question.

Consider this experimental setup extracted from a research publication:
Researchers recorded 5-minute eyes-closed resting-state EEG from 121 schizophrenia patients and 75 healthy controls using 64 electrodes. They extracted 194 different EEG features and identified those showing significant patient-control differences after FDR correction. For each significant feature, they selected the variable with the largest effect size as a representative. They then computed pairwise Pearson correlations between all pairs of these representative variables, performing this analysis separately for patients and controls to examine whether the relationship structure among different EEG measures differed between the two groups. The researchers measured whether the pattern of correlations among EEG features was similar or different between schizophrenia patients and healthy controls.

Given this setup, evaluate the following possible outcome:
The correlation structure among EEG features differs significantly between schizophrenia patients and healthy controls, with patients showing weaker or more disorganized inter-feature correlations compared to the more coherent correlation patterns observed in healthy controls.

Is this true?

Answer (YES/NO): NO